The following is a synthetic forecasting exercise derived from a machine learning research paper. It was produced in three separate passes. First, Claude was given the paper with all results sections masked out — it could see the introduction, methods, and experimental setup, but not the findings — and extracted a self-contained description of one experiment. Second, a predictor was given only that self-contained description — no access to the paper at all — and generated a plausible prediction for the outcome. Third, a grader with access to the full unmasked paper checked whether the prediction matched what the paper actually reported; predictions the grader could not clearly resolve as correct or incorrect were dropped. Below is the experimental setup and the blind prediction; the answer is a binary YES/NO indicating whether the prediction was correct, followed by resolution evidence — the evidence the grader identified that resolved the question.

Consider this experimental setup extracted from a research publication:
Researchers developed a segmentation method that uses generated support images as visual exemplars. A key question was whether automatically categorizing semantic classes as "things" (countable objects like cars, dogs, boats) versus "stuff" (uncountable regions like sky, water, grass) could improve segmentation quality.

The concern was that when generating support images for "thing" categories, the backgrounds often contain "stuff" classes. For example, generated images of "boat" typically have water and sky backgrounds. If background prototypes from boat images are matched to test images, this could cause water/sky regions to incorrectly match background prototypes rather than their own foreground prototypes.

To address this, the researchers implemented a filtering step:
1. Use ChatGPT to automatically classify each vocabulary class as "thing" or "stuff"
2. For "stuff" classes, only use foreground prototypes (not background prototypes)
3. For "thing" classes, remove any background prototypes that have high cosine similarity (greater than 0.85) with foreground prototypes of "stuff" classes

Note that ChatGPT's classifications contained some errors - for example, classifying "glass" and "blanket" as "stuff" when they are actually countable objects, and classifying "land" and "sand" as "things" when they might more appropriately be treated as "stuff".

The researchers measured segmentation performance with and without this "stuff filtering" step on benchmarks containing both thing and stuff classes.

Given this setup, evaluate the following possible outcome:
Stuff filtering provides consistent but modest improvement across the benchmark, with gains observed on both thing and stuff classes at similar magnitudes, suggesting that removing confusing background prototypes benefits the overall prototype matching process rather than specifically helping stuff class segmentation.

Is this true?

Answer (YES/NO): NO